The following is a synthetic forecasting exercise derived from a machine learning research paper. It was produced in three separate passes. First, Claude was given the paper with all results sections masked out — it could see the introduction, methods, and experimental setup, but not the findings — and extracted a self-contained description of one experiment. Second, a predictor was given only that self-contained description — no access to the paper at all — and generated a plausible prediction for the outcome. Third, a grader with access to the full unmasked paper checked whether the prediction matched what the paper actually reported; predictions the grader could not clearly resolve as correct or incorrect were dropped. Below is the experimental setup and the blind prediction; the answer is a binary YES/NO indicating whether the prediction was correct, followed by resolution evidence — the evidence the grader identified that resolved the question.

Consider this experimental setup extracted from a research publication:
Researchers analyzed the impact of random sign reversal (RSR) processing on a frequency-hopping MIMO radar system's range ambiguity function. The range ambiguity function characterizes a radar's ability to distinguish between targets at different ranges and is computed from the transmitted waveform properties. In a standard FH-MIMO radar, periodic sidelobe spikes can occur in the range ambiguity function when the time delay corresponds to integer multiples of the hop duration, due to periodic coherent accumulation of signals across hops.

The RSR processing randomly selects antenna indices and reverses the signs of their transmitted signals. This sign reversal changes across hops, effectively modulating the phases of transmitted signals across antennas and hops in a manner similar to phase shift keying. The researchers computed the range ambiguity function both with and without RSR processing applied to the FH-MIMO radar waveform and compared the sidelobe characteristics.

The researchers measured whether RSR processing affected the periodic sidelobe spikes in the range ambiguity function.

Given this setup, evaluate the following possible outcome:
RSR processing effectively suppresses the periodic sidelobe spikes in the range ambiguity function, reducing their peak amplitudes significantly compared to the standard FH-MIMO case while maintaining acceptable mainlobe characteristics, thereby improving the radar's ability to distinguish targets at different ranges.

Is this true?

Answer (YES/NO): YES